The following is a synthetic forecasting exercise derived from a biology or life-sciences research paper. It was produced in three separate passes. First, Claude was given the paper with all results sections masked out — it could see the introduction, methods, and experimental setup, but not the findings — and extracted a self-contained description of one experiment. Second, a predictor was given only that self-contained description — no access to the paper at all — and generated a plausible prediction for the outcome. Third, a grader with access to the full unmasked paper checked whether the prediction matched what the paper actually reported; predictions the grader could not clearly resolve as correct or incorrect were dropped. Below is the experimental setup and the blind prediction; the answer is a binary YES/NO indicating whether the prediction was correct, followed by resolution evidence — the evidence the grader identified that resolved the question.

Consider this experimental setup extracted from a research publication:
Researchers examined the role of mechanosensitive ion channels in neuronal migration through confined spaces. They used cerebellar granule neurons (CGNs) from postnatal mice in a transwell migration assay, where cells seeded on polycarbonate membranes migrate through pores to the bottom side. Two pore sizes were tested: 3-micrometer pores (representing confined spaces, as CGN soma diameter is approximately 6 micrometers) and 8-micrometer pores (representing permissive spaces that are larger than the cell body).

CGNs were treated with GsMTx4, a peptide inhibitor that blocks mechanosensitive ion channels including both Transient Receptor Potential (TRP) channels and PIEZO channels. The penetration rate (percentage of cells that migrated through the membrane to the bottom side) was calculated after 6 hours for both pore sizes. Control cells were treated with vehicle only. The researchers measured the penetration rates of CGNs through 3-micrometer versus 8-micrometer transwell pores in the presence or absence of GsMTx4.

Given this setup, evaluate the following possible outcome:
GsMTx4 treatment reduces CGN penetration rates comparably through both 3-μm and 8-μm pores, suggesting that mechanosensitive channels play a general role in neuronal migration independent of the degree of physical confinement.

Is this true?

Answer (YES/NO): NO